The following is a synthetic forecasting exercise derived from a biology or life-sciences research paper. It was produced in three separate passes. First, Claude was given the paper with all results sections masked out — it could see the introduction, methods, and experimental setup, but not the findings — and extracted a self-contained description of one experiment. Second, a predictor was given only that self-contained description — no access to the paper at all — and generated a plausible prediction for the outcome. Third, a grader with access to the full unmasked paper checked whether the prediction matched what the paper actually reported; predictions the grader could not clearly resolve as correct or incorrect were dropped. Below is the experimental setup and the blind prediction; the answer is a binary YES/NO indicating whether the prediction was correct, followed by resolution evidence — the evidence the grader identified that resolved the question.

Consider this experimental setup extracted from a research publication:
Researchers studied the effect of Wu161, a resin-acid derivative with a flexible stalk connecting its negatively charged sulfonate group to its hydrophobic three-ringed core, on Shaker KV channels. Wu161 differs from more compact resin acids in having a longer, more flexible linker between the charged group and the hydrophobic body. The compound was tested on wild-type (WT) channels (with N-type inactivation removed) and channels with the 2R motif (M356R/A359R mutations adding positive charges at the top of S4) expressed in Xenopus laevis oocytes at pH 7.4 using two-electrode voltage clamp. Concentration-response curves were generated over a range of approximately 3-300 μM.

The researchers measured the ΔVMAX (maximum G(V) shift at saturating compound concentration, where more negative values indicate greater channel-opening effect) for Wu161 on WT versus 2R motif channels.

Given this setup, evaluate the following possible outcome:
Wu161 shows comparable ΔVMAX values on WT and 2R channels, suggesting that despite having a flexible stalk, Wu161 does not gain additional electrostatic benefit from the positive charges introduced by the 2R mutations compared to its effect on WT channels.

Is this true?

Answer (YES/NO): NO